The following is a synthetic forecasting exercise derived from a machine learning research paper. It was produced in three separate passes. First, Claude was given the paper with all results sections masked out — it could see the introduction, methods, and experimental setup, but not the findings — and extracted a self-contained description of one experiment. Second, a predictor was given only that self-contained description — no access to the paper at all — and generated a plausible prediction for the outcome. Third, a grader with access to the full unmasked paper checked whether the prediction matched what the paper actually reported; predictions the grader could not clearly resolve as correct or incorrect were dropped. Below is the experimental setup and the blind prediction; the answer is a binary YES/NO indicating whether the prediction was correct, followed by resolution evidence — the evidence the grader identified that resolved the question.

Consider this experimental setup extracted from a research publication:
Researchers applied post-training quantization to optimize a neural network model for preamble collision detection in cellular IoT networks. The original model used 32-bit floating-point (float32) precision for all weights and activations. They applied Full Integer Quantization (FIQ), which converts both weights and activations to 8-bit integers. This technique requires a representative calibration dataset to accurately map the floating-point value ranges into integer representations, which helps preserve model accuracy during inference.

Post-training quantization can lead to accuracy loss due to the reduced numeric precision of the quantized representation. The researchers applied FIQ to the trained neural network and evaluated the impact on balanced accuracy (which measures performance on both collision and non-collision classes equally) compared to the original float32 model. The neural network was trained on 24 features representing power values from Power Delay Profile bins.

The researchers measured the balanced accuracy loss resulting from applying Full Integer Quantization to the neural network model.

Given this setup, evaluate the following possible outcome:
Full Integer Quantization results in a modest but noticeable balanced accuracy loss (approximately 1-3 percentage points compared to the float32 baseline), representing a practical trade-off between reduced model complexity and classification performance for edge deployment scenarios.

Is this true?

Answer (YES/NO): NO